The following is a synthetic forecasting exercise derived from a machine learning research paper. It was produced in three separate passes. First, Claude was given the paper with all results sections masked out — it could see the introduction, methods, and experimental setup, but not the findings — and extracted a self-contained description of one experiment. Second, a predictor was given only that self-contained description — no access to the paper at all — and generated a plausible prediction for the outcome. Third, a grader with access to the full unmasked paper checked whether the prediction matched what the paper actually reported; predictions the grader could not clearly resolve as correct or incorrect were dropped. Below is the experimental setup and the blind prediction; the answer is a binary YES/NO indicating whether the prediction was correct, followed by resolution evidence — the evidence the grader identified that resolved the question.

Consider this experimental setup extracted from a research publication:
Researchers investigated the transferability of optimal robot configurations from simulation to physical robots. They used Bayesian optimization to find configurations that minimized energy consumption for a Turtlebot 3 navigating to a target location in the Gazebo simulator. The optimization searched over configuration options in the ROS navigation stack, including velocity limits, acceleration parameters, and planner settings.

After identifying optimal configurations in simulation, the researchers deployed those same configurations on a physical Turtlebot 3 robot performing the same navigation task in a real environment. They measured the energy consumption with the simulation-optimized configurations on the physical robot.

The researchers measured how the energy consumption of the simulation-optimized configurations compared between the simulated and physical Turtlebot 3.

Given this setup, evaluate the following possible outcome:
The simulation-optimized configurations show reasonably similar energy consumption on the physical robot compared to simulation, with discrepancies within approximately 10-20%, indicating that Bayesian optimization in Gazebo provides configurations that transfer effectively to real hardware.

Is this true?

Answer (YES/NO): NO